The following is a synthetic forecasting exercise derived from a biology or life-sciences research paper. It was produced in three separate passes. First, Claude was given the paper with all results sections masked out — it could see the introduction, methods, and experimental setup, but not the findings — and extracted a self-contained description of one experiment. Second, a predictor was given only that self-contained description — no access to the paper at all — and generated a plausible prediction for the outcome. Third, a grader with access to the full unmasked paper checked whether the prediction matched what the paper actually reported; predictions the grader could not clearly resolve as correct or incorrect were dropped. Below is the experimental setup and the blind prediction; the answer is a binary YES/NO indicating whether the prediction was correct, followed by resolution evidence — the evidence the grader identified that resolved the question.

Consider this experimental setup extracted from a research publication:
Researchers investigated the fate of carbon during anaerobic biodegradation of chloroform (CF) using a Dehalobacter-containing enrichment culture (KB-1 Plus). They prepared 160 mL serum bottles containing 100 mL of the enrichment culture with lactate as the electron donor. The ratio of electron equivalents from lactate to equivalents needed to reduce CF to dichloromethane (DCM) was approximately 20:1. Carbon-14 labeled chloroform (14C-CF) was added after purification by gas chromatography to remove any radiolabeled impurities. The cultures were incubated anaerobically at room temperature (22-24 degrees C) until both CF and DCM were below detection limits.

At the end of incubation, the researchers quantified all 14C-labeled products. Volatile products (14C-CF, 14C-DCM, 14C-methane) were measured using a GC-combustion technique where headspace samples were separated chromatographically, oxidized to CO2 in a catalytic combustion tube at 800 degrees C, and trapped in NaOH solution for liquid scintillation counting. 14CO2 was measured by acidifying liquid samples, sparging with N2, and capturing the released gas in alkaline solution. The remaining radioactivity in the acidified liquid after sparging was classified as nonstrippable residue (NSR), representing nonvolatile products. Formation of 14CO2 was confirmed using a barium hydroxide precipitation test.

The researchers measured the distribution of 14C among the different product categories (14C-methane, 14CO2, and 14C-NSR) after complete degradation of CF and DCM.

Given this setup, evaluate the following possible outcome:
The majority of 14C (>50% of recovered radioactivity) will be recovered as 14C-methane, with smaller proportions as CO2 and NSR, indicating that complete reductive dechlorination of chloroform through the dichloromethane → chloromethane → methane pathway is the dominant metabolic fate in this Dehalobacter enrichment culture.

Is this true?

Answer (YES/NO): NO